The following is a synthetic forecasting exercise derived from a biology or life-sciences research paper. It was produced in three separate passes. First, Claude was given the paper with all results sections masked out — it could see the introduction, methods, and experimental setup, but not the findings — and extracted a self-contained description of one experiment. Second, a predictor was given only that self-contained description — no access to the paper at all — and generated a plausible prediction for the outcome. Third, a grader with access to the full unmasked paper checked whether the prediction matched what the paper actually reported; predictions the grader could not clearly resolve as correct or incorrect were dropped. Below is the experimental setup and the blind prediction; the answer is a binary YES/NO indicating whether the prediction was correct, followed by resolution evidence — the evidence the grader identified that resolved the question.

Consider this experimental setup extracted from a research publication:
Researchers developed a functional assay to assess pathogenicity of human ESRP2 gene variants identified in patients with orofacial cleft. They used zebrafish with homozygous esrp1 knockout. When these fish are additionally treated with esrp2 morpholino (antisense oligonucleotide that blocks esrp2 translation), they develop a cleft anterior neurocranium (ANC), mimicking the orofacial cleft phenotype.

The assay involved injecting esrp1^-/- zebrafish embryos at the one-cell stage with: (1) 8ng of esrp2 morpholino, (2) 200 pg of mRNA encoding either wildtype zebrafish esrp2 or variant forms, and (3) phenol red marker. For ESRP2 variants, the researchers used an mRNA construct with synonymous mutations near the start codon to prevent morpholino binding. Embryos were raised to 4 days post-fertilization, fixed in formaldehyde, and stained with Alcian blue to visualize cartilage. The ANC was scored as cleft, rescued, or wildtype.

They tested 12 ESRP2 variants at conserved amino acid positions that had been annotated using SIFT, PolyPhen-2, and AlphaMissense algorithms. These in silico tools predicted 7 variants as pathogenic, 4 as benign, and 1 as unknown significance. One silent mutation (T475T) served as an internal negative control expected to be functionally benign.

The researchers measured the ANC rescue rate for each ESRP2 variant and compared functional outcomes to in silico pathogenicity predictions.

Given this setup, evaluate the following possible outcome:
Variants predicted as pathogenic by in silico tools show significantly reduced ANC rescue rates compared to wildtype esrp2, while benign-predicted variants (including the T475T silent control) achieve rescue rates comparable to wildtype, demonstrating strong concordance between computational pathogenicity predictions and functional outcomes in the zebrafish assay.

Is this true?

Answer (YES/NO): NO